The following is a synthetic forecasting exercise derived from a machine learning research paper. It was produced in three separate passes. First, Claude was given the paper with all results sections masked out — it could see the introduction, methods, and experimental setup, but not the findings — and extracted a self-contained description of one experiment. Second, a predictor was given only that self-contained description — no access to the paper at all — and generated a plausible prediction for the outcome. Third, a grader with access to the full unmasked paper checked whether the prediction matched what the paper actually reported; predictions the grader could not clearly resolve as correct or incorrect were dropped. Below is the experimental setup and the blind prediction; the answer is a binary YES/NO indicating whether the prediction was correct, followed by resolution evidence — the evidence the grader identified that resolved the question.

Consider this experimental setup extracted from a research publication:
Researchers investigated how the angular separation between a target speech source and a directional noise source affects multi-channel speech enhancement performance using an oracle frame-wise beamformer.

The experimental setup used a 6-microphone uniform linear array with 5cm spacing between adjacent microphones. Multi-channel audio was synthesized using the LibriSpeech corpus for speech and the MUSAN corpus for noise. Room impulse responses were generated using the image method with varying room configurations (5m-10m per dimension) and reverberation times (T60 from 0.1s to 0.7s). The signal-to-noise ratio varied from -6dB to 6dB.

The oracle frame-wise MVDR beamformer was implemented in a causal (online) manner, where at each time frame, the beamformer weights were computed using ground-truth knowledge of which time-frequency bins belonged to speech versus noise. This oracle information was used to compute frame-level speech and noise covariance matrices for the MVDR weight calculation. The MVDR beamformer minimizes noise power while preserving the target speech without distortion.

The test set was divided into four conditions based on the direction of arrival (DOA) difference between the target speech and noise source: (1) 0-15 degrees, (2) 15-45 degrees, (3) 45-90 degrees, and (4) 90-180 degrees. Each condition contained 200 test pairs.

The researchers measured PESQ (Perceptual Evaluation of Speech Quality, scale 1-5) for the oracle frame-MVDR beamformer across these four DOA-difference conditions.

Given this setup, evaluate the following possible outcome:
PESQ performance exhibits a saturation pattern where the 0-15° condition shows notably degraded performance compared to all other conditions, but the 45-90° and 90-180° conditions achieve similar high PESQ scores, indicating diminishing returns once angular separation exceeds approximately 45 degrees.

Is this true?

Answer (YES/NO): YES